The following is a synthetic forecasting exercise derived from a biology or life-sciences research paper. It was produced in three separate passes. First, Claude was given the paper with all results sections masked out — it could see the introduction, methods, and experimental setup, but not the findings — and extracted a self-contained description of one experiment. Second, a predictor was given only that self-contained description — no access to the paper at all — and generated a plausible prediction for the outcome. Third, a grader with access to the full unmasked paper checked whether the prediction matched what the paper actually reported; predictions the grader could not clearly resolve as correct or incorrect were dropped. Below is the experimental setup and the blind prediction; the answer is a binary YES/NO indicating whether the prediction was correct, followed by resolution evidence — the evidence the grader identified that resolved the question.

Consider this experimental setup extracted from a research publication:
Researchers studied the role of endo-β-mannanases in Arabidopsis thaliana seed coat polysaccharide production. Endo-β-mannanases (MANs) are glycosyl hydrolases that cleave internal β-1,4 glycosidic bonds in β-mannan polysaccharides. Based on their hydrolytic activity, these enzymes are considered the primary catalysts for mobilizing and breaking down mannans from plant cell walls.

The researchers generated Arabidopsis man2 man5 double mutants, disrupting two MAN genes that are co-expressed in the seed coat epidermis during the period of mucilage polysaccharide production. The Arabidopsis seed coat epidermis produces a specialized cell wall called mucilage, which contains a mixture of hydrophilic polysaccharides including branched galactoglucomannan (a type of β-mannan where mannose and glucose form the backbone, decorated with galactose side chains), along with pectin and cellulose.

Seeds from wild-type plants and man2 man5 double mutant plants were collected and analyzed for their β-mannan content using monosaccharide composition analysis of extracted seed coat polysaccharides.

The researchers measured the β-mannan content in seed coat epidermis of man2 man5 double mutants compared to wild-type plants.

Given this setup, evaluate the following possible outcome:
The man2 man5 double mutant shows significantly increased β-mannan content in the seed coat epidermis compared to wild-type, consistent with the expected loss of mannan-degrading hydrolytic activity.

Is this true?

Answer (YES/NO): NO